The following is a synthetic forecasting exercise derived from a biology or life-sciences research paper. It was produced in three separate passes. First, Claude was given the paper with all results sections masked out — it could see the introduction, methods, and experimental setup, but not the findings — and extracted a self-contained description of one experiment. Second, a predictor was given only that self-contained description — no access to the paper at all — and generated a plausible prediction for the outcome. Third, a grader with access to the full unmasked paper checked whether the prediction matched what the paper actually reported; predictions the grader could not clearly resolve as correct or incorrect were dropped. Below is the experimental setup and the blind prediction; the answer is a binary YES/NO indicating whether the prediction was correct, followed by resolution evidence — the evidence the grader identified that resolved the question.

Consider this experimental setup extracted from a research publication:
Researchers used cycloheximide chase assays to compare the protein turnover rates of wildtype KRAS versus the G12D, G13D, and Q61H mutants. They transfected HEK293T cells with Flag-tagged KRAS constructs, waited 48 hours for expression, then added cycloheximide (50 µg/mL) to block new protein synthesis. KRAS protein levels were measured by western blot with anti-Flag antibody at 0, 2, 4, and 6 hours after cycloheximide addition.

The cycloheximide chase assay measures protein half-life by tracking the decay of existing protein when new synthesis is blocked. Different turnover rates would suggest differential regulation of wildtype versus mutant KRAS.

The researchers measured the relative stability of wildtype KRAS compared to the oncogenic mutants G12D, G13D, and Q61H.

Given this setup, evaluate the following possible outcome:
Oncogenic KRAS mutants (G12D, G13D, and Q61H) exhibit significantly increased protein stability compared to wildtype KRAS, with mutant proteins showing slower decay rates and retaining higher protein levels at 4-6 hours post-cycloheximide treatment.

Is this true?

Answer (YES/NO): YES